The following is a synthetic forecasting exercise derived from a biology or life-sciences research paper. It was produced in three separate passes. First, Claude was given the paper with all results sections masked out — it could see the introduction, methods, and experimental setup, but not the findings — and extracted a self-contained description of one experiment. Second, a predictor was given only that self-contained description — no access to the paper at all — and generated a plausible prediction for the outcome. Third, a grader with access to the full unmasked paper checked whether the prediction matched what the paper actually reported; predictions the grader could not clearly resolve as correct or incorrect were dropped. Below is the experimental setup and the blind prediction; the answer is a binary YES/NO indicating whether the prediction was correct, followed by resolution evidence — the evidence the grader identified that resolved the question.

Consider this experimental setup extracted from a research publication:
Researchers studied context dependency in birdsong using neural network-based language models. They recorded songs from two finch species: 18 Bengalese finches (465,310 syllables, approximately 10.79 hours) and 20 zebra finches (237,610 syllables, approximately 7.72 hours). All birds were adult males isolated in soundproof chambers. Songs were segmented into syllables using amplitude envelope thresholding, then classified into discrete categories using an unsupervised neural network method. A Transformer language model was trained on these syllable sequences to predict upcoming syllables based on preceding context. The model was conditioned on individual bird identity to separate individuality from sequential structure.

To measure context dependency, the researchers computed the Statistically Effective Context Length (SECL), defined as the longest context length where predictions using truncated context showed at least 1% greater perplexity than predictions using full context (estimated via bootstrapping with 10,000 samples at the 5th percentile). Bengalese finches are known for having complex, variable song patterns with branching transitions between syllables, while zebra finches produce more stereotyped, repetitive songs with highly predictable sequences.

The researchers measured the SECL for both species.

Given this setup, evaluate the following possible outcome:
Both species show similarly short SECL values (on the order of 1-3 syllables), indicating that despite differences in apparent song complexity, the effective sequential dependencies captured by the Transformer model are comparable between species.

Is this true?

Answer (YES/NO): NO